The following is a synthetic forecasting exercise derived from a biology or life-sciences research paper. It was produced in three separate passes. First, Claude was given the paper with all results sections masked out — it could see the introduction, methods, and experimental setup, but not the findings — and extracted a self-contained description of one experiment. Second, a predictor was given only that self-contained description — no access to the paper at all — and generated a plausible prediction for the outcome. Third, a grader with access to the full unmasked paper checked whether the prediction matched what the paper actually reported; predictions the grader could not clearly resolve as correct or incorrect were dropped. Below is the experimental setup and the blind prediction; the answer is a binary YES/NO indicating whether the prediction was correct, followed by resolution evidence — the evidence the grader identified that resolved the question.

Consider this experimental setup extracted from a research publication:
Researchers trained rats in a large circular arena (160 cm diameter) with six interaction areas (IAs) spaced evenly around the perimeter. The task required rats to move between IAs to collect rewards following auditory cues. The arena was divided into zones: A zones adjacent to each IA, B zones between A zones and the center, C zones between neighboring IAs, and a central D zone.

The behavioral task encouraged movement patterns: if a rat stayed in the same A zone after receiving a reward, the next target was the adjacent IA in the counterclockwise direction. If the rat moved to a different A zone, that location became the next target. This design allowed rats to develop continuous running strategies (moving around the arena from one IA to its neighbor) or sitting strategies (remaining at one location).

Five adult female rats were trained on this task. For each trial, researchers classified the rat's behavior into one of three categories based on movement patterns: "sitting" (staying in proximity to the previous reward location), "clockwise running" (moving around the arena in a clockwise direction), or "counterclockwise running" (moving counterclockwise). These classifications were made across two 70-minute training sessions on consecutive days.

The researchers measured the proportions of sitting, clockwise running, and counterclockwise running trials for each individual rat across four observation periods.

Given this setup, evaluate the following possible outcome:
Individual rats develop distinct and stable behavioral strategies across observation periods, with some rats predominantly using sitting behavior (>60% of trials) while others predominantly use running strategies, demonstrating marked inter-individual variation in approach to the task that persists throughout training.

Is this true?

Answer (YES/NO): NO